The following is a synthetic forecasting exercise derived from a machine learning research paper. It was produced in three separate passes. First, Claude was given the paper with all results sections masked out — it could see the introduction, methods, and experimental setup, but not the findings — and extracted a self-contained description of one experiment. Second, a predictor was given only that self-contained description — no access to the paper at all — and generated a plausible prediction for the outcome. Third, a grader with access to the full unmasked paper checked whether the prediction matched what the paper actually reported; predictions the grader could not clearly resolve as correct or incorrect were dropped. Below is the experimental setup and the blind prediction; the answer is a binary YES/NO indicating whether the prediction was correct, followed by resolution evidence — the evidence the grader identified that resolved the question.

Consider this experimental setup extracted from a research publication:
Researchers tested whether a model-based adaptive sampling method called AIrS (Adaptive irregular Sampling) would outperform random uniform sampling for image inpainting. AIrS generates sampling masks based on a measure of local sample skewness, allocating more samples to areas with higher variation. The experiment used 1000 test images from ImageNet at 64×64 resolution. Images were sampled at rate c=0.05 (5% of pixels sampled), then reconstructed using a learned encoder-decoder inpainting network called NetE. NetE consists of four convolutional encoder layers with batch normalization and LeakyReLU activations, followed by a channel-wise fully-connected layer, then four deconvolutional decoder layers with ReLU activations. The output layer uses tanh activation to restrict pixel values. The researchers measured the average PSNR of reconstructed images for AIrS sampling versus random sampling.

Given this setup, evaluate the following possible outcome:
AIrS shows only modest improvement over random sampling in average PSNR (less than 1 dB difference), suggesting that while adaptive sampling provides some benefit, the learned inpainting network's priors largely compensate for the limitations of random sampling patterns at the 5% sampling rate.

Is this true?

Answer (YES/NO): NO